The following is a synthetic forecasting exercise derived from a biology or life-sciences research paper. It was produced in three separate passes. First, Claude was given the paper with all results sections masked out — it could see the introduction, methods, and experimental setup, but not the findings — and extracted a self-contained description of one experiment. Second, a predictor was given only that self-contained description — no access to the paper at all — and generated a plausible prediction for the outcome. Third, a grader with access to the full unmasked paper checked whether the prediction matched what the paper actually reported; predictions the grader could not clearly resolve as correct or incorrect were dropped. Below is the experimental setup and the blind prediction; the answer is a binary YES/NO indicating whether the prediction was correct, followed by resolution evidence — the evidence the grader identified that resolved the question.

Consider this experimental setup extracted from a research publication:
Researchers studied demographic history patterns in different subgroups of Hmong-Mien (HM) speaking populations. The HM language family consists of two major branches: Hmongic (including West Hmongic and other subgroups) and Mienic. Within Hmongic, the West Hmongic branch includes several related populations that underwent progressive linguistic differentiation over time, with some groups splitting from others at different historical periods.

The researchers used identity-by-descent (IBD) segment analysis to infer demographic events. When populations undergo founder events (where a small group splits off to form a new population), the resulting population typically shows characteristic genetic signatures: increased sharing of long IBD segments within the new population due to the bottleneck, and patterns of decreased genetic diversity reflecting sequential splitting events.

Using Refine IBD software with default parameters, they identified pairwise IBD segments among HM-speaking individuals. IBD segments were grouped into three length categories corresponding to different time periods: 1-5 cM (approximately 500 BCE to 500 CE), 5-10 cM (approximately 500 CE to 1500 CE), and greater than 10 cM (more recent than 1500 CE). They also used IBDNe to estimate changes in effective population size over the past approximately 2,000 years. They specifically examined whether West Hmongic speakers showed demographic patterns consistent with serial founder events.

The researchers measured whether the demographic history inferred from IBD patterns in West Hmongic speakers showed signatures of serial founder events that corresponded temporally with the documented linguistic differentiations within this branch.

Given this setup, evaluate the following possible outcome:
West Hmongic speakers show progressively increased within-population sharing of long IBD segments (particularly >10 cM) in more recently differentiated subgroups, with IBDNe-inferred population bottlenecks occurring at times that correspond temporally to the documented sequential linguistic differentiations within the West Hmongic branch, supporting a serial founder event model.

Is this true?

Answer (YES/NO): NO